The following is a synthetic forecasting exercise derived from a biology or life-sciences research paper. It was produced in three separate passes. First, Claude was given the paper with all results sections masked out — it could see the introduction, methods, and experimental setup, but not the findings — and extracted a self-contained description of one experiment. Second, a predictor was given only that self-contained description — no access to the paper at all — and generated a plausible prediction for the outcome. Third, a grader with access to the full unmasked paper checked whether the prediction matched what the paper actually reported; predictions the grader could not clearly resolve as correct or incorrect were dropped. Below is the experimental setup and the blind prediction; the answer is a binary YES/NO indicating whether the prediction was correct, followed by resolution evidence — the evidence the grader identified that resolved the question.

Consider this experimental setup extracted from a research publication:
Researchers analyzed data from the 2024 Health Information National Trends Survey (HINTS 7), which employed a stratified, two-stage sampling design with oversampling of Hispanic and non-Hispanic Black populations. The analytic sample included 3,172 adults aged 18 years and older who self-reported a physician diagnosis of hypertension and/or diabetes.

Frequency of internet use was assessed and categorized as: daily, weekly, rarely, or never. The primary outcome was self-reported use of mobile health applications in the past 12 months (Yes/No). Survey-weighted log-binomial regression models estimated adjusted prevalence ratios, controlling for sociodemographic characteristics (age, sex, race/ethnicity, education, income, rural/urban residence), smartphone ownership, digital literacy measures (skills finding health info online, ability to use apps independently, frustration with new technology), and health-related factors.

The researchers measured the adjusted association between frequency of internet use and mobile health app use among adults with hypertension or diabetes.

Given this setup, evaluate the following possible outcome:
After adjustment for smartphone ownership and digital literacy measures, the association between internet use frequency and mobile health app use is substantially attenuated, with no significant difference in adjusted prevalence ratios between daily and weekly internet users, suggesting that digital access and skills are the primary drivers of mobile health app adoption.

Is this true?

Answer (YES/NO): NO